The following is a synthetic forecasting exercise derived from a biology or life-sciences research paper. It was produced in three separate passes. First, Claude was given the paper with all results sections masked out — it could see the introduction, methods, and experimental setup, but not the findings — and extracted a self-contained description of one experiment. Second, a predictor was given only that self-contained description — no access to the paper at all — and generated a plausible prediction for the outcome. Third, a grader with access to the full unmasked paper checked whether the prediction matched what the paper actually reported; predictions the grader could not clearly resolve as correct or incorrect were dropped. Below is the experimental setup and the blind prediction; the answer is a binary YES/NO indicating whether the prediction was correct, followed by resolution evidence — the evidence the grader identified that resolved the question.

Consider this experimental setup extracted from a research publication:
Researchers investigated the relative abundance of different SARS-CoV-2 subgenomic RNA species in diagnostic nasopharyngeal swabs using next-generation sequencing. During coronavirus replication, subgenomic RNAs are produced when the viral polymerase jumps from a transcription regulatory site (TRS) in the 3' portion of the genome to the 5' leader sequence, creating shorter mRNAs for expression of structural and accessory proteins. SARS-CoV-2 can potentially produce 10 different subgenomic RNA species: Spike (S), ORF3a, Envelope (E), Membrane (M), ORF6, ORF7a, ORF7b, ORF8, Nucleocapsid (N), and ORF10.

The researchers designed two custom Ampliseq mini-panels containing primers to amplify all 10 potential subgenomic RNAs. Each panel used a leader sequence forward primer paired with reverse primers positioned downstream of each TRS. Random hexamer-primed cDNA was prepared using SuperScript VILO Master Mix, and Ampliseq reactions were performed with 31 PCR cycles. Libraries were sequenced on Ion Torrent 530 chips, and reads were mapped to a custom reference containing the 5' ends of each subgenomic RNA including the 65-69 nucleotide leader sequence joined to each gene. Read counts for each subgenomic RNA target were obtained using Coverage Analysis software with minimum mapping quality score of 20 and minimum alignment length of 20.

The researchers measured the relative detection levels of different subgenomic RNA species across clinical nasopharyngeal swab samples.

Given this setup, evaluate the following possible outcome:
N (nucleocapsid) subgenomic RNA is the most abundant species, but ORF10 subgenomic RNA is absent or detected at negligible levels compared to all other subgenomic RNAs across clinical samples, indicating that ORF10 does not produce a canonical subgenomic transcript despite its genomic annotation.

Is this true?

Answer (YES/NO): YES